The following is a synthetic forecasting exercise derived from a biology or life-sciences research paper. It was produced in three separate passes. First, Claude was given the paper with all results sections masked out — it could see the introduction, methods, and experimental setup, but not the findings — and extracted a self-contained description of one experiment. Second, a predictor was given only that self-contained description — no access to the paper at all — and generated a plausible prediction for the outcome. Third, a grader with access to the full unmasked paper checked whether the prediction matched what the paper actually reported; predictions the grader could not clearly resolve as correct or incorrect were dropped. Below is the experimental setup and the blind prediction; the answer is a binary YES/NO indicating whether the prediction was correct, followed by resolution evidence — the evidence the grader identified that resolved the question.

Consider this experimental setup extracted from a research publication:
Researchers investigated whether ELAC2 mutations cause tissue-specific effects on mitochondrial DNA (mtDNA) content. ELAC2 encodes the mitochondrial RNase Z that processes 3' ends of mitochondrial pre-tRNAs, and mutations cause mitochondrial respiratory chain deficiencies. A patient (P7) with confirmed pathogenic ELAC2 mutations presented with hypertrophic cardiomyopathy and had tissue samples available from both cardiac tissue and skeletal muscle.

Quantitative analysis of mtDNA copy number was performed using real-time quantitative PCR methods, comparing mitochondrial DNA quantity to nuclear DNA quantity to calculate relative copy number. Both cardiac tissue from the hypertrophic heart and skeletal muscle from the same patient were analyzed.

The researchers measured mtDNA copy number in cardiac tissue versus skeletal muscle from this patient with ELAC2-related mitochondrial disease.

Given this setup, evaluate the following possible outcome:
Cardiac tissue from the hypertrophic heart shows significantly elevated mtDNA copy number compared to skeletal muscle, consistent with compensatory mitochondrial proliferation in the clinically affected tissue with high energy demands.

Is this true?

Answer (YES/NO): NO